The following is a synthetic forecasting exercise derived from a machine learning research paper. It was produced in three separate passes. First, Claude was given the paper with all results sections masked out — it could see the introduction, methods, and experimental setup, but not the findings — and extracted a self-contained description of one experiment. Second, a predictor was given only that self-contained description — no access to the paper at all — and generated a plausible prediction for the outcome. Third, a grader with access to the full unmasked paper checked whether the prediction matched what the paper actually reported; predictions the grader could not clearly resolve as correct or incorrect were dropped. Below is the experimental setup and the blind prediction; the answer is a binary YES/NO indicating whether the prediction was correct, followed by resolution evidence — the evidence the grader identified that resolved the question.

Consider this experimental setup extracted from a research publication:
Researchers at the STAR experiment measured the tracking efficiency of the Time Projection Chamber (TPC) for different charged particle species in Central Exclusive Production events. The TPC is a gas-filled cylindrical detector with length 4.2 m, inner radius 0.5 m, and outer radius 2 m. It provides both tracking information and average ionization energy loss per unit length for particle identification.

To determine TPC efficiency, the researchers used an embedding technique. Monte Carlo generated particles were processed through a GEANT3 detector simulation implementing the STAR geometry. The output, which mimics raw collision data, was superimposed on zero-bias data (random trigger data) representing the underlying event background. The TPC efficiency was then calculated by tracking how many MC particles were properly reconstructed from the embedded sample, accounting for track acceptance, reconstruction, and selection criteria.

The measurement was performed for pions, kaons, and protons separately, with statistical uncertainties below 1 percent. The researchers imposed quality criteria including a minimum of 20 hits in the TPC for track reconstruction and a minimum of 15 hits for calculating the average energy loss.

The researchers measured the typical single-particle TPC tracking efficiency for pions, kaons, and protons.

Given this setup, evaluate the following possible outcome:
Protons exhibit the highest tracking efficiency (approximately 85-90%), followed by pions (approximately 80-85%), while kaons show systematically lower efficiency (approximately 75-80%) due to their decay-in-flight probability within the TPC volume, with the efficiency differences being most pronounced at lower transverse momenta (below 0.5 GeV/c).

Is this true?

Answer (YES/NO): NO